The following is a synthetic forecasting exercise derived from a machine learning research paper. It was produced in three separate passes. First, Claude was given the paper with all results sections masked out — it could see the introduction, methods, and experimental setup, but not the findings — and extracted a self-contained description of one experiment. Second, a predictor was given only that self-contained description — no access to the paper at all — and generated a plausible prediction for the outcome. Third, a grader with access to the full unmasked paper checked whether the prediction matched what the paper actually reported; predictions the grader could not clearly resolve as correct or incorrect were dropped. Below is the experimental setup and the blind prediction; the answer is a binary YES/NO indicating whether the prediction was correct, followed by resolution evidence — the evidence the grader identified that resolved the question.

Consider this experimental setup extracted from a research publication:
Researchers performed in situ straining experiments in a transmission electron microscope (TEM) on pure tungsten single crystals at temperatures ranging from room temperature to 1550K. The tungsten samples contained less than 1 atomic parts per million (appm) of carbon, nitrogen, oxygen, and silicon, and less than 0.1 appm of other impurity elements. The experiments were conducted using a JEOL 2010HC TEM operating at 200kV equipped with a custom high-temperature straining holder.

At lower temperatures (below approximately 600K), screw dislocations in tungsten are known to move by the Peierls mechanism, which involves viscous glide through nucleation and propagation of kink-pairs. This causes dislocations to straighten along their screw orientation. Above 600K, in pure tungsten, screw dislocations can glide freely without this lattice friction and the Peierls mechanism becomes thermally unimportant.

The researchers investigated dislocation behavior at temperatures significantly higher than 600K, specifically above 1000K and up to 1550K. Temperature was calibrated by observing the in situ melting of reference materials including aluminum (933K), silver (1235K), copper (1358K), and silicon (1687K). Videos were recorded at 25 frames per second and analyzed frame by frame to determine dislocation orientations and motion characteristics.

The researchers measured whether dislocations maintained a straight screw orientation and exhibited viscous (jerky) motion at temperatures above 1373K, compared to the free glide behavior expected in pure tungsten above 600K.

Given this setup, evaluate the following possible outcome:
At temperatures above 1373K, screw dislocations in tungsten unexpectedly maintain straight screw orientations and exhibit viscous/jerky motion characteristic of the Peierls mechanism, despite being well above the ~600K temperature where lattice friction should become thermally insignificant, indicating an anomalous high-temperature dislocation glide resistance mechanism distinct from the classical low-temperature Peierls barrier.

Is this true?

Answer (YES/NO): YES